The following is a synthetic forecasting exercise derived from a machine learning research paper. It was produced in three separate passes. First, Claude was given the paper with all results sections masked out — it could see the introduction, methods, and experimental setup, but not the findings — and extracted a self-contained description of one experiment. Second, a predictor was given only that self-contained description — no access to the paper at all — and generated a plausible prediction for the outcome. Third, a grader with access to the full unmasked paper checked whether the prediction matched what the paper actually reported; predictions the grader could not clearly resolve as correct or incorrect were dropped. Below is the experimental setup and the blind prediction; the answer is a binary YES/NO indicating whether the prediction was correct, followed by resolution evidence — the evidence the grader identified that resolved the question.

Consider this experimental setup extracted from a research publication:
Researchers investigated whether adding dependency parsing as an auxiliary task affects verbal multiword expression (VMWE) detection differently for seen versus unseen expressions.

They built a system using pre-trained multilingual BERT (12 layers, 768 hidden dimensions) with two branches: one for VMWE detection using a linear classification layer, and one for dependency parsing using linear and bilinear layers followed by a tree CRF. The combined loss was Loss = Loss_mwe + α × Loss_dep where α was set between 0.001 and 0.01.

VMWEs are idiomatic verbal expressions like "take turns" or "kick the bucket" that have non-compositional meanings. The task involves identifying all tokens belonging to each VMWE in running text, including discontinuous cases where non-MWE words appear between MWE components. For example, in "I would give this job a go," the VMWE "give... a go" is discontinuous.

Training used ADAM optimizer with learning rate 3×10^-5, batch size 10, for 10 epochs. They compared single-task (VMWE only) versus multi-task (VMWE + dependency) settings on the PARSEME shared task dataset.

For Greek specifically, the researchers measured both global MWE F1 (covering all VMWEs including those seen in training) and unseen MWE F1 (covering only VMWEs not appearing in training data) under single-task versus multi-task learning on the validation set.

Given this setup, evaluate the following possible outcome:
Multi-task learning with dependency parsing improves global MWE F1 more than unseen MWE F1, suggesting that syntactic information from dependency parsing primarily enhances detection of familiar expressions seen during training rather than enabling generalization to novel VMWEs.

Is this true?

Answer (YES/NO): NO